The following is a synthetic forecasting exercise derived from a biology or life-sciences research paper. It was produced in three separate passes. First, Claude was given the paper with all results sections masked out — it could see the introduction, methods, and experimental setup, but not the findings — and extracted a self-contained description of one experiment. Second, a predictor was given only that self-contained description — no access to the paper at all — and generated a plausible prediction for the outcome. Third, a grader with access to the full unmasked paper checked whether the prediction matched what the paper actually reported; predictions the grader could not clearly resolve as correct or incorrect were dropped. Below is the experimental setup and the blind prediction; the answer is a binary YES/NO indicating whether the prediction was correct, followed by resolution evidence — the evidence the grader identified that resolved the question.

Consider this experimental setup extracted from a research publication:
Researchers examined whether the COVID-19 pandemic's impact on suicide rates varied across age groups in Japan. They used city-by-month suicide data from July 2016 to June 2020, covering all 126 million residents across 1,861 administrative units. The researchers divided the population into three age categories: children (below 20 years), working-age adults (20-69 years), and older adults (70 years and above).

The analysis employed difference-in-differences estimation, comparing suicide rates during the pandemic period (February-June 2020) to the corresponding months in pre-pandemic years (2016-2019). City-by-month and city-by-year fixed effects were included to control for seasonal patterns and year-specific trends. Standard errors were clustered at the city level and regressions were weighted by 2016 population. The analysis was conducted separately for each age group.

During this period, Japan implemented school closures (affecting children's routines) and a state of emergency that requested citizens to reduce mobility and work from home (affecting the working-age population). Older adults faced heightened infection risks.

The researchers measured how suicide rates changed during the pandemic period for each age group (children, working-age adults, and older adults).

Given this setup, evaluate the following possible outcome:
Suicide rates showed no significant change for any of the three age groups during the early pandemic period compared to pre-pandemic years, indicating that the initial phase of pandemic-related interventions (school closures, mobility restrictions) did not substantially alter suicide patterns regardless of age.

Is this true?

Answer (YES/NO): NO